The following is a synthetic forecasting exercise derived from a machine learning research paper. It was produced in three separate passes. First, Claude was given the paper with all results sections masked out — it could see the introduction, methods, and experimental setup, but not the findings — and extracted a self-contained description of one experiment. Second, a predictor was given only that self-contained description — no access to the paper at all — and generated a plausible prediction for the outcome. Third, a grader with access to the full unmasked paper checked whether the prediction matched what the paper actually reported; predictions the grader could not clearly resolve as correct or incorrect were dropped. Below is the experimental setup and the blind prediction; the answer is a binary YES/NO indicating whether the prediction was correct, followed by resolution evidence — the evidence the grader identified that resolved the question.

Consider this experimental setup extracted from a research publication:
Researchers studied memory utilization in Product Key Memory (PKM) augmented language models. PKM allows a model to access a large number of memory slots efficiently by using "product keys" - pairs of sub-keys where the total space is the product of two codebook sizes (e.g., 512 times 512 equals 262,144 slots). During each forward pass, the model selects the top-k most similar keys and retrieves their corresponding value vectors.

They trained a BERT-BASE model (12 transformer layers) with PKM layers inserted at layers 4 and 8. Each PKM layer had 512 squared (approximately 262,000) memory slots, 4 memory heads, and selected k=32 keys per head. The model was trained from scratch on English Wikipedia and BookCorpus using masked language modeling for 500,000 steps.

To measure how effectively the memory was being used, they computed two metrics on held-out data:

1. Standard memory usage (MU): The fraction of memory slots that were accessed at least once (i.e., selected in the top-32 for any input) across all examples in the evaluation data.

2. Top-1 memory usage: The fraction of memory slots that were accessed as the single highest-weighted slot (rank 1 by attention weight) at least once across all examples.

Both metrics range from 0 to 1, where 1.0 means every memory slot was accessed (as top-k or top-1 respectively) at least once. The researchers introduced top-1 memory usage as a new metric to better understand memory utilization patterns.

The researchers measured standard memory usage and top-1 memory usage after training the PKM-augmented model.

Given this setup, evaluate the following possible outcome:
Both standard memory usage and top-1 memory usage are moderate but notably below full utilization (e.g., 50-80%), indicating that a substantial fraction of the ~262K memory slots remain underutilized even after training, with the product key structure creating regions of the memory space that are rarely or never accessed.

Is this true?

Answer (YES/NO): NO